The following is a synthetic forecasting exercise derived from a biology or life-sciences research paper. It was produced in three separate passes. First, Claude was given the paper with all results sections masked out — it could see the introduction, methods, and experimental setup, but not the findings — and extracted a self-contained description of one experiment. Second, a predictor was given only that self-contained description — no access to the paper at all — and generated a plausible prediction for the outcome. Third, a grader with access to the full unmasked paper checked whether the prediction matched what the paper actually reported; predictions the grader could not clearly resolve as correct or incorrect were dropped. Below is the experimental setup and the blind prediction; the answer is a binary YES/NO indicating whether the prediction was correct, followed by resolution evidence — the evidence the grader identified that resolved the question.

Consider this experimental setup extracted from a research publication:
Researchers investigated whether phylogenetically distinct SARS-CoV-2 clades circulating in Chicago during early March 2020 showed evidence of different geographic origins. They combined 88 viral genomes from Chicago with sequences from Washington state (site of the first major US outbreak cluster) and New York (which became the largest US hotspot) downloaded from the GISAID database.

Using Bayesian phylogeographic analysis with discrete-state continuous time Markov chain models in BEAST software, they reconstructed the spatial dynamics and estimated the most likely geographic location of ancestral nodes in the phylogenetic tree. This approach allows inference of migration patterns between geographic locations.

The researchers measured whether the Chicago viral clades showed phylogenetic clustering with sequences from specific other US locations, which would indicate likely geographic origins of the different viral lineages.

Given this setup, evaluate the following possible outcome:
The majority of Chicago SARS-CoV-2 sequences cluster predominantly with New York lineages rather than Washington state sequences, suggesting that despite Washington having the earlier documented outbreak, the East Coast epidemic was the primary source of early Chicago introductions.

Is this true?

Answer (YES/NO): NO